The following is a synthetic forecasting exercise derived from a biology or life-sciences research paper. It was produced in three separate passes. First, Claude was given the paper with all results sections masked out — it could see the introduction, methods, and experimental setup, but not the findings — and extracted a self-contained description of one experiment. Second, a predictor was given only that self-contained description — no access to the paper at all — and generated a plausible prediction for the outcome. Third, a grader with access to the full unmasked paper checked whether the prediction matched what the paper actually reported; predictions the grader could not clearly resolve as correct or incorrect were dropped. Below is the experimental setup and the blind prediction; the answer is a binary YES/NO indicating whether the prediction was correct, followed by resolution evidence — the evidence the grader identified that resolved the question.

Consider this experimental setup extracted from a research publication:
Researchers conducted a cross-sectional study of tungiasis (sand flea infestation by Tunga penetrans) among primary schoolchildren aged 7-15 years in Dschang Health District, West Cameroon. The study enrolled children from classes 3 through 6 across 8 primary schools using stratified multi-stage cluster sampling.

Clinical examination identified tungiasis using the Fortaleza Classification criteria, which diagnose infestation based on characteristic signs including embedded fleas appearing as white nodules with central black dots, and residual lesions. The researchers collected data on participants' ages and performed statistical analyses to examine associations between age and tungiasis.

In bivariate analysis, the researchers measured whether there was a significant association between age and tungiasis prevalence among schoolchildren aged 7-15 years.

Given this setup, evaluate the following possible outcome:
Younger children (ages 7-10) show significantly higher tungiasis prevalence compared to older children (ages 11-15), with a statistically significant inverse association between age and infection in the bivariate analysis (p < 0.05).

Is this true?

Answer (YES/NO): NO